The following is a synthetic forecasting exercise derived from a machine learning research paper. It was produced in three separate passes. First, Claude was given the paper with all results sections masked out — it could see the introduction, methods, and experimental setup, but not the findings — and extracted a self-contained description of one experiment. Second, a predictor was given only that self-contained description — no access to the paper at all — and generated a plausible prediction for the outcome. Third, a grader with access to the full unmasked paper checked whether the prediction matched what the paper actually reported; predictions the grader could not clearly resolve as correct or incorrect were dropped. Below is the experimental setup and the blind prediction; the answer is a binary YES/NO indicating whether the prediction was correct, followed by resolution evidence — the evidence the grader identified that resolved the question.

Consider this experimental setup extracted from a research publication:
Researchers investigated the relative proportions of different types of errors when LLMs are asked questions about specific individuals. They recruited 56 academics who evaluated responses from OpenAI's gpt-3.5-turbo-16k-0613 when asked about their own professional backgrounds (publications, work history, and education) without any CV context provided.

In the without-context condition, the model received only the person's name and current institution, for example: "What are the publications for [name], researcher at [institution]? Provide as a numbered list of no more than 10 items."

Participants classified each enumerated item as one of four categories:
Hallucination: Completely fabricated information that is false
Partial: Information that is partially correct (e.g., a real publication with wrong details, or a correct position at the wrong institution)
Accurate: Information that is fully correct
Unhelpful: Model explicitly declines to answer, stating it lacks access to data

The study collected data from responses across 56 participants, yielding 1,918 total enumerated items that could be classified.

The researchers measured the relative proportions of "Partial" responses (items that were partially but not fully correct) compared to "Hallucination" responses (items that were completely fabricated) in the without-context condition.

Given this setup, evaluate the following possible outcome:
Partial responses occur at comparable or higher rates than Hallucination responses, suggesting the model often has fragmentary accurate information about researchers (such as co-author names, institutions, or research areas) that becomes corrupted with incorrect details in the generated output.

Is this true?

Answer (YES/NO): NO